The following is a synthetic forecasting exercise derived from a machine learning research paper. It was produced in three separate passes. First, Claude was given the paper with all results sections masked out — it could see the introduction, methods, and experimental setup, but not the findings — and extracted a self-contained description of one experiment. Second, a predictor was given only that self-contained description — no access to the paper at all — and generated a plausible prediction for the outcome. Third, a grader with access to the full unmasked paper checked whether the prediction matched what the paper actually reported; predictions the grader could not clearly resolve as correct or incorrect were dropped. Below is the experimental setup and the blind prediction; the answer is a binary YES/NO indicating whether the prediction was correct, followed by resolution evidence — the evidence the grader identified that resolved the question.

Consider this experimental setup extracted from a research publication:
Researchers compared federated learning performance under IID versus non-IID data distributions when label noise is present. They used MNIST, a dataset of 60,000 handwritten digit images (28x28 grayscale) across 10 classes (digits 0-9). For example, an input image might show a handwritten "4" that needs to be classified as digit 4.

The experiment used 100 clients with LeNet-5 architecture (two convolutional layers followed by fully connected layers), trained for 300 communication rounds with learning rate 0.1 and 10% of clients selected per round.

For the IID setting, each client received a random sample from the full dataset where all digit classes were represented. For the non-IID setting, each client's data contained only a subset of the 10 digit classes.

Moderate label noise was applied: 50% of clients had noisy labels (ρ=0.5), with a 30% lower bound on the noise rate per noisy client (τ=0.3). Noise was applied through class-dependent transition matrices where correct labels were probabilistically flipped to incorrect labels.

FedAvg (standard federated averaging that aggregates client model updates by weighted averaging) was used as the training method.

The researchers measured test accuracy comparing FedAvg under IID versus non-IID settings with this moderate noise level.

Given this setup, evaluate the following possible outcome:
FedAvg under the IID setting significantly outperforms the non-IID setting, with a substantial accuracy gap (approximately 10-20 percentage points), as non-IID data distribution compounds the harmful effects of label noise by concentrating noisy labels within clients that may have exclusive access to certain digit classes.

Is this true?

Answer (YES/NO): NO